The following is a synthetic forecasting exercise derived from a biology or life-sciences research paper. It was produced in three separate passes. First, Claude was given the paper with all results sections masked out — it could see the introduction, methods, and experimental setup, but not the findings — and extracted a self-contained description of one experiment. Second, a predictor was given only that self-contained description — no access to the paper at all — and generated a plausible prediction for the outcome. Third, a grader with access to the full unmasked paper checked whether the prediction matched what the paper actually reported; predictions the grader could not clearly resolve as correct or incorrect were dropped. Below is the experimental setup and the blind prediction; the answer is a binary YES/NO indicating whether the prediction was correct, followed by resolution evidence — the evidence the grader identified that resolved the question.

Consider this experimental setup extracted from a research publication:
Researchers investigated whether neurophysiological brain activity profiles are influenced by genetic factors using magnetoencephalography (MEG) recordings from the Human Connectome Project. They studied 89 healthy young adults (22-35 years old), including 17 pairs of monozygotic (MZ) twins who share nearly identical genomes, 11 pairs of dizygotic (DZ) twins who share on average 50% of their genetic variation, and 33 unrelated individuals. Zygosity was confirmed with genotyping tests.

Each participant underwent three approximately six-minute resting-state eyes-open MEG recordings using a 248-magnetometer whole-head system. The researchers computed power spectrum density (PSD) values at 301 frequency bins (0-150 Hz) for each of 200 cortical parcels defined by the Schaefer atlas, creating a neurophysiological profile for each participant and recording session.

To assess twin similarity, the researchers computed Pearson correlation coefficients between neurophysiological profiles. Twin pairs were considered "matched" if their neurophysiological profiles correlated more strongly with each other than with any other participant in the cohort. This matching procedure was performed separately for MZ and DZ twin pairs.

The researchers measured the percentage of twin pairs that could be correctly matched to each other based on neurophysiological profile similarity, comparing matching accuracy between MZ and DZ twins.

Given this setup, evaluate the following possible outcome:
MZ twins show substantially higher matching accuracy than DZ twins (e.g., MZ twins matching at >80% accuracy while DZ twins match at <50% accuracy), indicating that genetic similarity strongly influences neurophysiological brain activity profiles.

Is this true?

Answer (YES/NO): NO